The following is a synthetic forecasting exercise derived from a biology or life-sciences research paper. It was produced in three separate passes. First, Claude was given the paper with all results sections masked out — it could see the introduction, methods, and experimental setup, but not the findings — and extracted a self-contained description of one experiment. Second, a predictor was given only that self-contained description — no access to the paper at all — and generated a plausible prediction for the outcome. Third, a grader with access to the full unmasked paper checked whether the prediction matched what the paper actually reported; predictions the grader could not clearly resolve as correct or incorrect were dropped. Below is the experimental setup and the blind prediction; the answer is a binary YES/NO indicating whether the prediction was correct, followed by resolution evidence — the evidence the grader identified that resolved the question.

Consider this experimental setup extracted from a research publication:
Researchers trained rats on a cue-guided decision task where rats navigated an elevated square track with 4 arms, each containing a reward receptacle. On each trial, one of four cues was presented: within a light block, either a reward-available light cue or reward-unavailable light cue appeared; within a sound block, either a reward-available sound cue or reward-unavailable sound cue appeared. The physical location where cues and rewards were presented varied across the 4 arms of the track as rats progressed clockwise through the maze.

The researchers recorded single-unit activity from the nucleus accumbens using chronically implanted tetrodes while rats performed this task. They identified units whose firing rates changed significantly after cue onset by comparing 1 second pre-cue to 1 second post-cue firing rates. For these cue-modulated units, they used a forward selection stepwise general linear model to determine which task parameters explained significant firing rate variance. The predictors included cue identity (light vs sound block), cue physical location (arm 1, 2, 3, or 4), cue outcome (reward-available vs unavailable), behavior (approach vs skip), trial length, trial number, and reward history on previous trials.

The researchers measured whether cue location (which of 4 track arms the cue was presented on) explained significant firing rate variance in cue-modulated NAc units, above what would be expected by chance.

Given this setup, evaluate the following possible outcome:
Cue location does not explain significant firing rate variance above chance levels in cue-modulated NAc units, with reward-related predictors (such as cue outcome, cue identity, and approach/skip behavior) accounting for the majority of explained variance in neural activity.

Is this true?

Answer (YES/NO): NO